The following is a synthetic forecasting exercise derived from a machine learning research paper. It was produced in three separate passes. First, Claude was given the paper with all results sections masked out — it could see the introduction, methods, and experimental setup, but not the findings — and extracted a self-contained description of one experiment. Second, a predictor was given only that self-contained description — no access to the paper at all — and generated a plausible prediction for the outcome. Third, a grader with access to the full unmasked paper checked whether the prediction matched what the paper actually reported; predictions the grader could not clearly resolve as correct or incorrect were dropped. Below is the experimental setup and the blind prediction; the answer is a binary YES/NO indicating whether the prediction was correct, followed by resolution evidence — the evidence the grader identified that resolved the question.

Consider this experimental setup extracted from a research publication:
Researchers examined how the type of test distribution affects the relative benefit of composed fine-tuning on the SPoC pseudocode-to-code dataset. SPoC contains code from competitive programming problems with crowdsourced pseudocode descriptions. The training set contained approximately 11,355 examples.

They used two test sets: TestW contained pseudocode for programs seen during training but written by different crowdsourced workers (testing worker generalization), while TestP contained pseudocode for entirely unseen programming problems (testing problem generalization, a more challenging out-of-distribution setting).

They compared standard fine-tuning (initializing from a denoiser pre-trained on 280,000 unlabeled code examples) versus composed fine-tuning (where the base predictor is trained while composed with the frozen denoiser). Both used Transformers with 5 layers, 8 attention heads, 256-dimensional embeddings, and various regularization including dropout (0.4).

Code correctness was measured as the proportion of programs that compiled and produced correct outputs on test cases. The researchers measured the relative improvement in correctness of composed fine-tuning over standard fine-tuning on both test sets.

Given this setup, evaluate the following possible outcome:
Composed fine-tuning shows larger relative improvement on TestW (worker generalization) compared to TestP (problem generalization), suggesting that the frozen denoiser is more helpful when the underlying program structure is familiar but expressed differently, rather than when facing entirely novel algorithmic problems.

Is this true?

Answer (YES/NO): NO